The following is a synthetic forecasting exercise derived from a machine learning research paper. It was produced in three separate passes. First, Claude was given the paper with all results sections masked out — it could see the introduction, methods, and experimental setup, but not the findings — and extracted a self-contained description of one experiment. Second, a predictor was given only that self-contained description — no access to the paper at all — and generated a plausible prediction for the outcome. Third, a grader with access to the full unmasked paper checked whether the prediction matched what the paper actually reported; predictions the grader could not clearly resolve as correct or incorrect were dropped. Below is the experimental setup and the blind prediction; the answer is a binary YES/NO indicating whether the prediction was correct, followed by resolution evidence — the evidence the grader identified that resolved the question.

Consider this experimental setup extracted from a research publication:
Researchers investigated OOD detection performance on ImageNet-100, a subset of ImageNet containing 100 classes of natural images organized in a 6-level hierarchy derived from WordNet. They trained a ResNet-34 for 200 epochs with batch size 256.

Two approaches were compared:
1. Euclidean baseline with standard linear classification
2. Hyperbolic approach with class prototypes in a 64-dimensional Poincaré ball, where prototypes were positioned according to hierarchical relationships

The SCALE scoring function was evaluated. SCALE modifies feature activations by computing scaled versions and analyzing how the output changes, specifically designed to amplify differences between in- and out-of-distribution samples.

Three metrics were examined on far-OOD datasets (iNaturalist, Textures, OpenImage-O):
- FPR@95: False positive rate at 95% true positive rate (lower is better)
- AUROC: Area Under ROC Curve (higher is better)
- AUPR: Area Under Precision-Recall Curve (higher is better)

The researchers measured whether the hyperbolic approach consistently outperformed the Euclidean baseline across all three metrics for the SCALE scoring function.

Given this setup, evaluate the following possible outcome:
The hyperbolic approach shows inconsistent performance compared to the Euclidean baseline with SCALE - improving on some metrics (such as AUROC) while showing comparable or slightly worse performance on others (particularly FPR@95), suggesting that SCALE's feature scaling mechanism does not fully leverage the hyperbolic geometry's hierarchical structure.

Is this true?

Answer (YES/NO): NO